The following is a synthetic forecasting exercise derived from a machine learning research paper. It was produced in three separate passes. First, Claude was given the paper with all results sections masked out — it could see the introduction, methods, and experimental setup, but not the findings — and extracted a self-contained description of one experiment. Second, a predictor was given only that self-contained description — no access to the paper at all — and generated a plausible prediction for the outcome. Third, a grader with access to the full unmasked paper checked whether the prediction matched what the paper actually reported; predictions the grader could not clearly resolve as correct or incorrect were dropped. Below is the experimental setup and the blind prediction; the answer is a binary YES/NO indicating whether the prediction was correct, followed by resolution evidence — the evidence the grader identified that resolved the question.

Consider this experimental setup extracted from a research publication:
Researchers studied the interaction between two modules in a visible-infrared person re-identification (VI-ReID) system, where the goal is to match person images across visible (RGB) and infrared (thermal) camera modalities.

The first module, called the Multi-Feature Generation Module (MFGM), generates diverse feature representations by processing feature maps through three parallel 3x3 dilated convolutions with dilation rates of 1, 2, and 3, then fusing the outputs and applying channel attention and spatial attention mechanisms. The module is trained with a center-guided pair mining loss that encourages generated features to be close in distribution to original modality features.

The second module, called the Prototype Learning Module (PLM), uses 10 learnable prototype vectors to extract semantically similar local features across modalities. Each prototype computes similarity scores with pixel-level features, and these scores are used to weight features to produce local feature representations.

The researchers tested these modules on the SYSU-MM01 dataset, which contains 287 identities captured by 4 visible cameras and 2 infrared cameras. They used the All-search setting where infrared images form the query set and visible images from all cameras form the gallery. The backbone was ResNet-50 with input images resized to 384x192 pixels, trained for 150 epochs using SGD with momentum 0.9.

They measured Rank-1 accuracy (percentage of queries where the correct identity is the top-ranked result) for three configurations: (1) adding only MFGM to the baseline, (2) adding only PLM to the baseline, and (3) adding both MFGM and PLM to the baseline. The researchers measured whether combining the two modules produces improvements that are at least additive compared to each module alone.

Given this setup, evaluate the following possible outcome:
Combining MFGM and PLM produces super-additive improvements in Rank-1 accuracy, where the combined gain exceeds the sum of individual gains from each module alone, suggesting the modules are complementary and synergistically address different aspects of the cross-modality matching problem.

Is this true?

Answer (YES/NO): NO